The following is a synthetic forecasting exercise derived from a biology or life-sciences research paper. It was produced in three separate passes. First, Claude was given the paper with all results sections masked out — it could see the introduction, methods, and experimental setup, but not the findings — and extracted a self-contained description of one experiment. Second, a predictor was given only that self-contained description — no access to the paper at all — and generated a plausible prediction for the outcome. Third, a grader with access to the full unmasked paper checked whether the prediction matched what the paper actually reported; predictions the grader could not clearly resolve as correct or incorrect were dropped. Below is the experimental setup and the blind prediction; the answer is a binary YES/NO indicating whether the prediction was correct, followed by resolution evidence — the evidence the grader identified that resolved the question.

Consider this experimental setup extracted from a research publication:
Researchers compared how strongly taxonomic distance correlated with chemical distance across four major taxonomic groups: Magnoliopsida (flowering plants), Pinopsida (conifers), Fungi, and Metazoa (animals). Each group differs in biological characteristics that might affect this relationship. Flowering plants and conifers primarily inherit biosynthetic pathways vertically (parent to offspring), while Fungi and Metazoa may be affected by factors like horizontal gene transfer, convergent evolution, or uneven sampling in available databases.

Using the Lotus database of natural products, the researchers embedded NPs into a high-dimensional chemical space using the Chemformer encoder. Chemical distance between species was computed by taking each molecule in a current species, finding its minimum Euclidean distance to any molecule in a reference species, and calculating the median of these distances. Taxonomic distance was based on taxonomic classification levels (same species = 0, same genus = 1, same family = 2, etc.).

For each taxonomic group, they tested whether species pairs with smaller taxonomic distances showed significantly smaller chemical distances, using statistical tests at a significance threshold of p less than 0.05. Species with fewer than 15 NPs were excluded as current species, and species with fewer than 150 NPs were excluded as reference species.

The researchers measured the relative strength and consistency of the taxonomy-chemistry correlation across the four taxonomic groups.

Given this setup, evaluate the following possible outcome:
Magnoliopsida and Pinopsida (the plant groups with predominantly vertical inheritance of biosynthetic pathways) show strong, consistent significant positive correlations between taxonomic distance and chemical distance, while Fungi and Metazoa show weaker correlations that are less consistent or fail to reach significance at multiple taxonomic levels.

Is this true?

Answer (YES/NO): YES